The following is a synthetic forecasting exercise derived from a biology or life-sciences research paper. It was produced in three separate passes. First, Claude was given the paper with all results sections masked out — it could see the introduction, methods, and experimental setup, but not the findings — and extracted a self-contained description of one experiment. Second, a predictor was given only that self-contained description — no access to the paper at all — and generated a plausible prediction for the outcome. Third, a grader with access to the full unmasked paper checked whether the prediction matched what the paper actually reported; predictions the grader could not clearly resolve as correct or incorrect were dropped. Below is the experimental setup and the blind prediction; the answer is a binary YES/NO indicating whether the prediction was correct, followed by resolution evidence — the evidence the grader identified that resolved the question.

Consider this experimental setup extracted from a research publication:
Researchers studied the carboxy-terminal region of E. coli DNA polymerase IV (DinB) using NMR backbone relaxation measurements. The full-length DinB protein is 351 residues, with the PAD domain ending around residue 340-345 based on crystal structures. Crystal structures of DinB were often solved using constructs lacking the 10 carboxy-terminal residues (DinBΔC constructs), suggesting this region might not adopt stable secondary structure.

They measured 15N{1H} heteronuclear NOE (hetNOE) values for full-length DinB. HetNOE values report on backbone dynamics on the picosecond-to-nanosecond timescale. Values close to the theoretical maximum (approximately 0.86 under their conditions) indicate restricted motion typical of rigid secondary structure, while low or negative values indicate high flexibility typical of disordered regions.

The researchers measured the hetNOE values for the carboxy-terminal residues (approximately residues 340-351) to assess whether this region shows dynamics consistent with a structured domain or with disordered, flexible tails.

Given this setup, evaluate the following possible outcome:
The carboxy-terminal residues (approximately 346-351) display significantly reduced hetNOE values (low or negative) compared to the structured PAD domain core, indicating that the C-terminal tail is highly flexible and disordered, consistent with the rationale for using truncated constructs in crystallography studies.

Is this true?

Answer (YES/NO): YES